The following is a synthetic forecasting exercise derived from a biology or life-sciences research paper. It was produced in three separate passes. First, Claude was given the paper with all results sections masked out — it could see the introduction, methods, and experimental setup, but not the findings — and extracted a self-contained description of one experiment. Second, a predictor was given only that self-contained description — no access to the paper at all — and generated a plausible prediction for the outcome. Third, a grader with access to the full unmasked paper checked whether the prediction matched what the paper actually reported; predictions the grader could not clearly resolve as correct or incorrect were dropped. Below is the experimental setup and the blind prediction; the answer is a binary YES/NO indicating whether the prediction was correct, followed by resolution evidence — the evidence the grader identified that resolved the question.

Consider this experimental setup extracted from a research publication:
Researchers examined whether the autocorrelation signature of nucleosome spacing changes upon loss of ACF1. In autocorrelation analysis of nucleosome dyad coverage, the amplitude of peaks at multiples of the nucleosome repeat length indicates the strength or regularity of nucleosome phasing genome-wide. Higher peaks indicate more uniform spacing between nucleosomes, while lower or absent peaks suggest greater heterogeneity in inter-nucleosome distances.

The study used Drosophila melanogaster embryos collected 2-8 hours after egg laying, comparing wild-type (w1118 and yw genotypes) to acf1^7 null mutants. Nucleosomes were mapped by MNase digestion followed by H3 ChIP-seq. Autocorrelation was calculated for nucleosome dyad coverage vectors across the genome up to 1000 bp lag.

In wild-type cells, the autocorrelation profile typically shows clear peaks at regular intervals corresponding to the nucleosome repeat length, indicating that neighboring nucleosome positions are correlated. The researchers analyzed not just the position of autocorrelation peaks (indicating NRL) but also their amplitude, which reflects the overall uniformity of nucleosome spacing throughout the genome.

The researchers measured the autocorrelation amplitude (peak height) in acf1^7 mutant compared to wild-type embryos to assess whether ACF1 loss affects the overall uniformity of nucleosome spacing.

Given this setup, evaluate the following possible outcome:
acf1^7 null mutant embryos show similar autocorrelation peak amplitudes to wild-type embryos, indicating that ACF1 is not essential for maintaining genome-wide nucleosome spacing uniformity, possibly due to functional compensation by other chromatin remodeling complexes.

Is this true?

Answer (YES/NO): NO